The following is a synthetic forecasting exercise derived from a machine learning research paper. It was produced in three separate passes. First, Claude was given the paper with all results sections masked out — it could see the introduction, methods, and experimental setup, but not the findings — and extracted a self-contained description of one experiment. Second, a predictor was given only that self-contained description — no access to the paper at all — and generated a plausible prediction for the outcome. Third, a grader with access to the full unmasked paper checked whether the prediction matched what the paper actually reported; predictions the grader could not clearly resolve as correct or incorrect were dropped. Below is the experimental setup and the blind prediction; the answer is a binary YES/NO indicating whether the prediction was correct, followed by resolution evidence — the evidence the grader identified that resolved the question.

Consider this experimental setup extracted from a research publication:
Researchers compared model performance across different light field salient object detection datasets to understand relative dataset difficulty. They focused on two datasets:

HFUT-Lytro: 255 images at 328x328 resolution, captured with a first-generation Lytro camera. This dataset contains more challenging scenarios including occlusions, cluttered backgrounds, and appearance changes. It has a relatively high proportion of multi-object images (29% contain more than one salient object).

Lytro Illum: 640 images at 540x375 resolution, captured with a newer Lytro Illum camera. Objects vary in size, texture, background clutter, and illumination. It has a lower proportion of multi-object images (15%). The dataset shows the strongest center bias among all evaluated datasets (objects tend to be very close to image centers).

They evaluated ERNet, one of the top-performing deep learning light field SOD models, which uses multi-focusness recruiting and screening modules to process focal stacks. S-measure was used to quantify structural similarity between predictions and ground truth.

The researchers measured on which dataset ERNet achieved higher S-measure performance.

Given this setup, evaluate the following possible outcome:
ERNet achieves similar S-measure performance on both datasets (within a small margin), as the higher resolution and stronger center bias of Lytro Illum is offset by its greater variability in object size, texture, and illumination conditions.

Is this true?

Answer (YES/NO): NO